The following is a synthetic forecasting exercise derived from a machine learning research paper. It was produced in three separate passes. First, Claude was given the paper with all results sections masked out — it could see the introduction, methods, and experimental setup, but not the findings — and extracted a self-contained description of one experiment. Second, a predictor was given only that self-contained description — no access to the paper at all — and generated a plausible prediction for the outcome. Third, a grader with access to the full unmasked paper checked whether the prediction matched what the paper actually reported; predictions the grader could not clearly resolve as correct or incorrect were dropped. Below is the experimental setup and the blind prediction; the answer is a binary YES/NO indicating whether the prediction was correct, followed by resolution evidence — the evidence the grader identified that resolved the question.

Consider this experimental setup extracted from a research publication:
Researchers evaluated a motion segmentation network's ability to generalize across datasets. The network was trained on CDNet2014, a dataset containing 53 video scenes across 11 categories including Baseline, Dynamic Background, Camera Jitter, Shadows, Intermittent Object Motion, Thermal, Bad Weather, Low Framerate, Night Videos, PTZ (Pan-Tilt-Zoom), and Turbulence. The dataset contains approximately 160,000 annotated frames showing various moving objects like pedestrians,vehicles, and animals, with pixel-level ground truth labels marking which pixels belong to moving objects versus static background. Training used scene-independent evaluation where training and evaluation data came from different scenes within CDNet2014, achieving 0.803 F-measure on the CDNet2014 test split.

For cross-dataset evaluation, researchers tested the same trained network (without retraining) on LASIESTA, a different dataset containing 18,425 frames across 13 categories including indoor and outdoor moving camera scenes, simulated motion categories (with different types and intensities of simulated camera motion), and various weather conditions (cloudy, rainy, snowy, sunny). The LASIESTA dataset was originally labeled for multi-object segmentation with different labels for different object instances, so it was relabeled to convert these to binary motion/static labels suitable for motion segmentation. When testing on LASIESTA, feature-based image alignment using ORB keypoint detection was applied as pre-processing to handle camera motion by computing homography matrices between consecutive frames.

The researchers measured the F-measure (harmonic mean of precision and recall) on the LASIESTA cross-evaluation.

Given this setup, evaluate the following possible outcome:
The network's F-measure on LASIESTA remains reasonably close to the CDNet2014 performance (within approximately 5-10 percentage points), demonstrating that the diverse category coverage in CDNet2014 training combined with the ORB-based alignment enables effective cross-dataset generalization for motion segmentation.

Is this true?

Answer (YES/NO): NO